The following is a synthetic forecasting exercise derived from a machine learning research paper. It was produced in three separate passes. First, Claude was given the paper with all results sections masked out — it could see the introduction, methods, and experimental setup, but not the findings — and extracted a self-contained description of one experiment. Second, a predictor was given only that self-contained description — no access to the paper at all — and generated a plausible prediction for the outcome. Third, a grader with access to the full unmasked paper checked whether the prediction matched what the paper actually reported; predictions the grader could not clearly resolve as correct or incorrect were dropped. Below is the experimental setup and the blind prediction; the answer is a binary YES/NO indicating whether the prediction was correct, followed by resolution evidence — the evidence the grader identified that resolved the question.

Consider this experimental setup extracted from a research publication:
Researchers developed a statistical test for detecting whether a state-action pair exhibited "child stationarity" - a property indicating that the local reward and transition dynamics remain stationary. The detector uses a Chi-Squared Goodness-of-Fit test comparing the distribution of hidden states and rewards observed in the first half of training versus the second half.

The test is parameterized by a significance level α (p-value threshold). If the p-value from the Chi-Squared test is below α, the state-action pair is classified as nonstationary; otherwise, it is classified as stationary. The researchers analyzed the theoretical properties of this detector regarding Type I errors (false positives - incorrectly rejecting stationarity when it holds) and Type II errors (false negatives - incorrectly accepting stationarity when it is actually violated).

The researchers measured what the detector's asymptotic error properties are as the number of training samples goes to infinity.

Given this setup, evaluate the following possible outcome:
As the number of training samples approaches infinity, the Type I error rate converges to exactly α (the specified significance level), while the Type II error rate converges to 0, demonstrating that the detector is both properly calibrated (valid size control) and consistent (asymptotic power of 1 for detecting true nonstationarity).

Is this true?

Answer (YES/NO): YES